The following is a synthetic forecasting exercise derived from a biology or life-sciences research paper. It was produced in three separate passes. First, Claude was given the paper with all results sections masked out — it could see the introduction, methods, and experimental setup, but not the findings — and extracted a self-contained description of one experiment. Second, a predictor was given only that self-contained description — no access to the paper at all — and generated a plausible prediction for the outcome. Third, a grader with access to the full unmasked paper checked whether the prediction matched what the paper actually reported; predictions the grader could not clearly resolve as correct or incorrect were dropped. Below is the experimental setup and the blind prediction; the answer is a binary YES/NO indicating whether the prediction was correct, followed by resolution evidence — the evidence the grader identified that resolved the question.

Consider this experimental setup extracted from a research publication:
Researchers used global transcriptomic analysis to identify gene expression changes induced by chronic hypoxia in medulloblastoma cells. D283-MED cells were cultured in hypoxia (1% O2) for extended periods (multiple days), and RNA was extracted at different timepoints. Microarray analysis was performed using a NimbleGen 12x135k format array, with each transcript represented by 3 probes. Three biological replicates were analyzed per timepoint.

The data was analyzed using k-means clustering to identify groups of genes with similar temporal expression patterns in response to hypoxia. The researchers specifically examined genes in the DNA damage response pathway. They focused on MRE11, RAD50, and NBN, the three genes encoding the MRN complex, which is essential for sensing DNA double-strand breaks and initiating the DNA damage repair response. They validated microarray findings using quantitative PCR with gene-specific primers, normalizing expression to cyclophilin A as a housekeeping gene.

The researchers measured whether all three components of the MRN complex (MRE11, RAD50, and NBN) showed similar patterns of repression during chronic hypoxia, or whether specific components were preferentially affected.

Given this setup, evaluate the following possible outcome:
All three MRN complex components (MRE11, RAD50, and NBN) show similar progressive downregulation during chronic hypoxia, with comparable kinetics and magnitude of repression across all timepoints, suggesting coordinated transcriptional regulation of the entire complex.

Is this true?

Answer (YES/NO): NO